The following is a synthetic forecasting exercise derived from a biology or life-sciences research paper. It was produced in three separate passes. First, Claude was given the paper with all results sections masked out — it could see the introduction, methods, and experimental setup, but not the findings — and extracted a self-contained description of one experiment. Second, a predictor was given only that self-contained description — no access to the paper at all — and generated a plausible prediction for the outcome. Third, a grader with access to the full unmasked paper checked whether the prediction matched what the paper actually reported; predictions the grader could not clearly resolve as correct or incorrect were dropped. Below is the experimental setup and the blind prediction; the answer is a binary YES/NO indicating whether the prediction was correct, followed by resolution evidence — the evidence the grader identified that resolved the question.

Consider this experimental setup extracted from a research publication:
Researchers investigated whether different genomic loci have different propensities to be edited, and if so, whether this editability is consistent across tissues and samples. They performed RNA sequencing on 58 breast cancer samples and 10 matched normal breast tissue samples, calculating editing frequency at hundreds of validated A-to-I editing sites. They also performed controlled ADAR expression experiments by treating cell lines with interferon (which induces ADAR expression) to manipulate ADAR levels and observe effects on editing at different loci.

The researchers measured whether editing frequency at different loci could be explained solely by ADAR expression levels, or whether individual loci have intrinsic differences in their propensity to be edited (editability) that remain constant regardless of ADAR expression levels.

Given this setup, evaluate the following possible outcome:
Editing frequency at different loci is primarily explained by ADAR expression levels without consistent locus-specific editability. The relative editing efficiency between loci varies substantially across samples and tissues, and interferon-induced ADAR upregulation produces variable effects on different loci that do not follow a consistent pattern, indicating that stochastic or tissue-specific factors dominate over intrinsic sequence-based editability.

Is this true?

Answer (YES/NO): NO